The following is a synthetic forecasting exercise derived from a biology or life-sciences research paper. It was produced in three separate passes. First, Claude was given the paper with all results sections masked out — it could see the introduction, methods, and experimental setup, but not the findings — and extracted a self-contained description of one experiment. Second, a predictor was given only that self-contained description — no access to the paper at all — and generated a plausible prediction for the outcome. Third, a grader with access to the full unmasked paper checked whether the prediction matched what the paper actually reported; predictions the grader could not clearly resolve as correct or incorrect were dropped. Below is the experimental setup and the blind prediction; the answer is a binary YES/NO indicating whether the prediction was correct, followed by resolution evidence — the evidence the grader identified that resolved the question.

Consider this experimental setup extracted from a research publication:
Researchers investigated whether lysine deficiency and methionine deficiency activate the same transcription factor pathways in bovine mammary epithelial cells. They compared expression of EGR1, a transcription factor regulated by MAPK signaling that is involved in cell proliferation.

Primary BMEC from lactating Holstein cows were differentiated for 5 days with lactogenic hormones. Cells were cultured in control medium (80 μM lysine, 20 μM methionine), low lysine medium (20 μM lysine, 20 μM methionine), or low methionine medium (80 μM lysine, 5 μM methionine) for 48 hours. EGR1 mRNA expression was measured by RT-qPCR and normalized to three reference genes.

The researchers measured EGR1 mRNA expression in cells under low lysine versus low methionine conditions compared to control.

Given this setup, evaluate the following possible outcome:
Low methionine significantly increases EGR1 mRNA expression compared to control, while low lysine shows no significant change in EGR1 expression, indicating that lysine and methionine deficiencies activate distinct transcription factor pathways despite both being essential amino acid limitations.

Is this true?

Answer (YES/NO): NO